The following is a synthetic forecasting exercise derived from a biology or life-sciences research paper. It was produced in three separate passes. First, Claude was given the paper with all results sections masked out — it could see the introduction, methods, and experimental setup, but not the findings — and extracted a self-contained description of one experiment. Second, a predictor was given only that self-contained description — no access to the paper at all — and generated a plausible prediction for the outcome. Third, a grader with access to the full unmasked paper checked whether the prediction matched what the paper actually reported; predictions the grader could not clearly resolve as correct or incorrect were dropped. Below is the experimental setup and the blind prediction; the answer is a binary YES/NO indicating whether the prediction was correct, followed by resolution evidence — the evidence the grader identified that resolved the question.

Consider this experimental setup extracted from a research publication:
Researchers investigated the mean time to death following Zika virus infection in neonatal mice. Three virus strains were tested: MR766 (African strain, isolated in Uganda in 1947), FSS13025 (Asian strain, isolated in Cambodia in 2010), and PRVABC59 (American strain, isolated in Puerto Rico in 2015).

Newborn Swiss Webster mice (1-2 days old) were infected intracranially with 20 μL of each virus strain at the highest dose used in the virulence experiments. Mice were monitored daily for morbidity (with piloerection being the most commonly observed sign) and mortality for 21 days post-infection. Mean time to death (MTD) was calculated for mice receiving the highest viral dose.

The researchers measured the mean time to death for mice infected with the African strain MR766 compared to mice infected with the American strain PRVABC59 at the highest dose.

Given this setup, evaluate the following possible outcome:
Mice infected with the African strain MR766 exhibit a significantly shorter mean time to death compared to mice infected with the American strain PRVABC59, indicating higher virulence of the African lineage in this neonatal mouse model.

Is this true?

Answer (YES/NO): YES